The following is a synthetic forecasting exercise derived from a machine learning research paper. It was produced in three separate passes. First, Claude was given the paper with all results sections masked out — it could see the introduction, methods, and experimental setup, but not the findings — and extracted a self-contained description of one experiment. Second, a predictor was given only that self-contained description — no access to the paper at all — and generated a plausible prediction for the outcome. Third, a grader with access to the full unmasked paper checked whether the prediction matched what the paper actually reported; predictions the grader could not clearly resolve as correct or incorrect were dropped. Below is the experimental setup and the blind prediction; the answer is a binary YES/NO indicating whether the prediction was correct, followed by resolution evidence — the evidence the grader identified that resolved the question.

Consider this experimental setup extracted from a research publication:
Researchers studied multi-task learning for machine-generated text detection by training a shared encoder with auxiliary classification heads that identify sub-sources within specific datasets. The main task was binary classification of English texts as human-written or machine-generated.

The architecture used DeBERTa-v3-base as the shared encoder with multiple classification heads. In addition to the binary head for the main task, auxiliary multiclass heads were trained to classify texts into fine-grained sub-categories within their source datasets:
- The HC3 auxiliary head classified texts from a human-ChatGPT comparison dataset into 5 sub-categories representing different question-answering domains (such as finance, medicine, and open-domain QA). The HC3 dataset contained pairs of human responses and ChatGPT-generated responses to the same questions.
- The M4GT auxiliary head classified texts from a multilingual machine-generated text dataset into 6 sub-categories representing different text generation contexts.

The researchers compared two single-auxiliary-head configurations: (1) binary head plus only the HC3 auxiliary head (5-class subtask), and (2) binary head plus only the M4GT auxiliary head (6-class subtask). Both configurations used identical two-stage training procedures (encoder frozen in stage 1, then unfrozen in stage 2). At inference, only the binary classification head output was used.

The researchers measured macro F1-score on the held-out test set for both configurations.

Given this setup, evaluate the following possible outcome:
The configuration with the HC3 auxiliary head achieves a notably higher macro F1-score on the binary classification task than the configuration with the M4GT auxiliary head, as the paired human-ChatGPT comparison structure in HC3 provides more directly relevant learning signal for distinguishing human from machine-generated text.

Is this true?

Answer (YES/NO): NO